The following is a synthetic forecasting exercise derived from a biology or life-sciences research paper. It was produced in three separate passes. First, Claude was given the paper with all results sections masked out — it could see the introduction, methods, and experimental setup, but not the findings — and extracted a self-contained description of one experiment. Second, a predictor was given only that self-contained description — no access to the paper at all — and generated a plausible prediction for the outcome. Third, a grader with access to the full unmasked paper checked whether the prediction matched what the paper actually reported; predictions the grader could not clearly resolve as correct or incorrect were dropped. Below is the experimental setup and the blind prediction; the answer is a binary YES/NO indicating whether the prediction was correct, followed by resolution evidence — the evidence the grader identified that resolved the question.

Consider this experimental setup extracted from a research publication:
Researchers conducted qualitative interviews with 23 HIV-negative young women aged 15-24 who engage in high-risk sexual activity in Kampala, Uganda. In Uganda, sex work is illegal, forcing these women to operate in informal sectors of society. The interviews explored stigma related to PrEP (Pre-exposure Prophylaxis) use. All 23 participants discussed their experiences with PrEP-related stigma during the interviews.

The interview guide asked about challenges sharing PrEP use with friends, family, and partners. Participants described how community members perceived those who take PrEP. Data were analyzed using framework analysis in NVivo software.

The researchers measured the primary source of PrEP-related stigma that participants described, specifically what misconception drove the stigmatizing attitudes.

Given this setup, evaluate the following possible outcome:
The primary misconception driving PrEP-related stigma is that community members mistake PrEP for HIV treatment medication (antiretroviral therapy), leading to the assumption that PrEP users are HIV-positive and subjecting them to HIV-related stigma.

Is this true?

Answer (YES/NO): YES